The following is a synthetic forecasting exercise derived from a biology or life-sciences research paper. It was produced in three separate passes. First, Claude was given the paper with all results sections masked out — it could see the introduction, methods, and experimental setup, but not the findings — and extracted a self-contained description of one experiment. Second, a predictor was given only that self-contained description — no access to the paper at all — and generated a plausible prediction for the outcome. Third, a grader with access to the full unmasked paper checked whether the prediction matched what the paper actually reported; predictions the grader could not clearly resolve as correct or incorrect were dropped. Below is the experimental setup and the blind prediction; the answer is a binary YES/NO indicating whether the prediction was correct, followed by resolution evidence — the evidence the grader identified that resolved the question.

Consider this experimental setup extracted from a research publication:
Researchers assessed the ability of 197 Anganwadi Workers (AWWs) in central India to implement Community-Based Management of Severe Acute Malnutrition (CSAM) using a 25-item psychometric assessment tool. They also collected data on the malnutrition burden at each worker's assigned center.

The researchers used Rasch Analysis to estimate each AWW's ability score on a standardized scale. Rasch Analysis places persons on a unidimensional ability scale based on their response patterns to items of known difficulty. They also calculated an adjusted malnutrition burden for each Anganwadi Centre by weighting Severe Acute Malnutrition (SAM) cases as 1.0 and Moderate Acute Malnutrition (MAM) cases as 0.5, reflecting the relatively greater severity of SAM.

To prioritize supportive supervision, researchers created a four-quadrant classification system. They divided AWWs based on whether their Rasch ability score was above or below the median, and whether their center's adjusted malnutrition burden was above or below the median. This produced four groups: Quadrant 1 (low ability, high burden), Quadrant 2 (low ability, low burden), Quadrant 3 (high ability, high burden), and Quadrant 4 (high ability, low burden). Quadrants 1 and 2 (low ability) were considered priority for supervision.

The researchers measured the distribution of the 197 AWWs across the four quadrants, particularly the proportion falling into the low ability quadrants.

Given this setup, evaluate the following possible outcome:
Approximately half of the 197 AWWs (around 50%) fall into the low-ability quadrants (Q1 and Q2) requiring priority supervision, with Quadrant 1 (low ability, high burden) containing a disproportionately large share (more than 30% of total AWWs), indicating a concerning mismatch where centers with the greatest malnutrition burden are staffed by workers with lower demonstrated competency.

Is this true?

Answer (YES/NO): NO